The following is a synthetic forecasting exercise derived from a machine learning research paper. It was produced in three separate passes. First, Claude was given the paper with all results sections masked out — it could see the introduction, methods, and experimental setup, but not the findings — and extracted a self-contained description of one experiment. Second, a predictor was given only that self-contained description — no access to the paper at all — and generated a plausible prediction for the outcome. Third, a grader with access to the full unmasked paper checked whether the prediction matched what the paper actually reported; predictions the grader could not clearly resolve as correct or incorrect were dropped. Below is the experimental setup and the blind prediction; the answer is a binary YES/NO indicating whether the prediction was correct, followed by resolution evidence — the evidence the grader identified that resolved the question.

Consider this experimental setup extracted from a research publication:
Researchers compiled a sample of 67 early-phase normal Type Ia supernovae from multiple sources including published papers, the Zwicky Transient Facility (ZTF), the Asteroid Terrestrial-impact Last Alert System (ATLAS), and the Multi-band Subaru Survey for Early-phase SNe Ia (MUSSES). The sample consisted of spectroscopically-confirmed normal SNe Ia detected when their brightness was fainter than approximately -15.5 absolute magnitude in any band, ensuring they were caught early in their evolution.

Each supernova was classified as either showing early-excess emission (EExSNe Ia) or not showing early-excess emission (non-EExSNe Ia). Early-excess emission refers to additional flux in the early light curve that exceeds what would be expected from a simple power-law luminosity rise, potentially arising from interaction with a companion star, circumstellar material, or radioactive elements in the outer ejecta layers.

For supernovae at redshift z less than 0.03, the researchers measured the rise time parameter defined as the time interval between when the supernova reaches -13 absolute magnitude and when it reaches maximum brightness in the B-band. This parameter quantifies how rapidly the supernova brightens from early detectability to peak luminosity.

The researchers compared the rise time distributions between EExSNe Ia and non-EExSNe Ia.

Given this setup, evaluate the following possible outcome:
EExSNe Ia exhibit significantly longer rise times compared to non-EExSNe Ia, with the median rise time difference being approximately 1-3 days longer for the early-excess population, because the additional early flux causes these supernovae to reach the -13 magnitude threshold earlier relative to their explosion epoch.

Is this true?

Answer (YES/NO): NO